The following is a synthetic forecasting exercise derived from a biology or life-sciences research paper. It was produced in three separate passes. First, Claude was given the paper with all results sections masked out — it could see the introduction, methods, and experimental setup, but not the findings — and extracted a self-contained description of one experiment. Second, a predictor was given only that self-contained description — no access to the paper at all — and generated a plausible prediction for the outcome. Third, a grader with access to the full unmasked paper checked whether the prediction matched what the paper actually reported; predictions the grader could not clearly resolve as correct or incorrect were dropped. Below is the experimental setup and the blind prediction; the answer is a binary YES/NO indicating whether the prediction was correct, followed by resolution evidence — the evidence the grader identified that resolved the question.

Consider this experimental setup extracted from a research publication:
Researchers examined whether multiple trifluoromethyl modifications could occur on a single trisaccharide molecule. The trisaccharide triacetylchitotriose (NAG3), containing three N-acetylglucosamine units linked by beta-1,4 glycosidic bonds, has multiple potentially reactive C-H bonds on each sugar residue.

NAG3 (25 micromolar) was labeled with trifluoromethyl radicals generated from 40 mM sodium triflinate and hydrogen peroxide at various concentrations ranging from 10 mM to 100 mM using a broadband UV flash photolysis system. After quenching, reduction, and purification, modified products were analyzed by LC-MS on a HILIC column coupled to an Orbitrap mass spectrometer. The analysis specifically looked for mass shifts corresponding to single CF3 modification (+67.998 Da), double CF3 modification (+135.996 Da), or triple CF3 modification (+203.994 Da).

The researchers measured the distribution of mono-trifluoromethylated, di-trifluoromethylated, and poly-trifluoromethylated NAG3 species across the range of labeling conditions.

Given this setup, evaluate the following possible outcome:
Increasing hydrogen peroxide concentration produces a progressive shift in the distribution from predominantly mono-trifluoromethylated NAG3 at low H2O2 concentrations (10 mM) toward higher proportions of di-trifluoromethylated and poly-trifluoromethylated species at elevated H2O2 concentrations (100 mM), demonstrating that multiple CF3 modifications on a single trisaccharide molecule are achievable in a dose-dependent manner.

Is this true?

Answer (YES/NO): NO